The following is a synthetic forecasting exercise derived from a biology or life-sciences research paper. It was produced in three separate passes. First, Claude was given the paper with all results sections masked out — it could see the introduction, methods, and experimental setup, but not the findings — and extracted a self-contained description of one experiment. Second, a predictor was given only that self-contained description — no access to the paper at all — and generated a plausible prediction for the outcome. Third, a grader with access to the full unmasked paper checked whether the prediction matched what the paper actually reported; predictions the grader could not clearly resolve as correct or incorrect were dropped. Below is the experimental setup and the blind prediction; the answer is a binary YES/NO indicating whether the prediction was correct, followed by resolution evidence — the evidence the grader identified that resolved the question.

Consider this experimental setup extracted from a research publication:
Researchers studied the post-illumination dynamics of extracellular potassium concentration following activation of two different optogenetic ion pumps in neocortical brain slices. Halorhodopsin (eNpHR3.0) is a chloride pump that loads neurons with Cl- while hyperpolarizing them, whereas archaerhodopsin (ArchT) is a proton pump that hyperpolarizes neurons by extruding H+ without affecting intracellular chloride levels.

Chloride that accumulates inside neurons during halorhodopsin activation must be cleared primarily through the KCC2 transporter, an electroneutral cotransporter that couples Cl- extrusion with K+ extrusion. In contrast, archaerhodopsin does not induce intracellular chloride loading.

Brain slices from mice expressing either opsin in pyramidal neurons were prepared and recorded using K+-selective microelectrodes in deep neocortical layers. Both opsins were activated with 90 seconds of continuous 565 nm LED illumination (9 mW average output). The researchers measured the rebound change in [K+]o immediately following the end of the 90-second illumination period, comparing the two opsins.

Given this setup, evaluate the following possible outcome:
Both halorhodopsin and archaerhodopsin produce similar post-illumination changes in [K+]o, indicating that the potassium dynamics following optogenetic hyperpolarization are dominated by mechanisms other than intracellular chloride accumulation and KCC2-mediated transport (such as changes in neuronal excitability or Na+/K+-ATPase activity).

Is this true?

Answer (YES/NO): NO